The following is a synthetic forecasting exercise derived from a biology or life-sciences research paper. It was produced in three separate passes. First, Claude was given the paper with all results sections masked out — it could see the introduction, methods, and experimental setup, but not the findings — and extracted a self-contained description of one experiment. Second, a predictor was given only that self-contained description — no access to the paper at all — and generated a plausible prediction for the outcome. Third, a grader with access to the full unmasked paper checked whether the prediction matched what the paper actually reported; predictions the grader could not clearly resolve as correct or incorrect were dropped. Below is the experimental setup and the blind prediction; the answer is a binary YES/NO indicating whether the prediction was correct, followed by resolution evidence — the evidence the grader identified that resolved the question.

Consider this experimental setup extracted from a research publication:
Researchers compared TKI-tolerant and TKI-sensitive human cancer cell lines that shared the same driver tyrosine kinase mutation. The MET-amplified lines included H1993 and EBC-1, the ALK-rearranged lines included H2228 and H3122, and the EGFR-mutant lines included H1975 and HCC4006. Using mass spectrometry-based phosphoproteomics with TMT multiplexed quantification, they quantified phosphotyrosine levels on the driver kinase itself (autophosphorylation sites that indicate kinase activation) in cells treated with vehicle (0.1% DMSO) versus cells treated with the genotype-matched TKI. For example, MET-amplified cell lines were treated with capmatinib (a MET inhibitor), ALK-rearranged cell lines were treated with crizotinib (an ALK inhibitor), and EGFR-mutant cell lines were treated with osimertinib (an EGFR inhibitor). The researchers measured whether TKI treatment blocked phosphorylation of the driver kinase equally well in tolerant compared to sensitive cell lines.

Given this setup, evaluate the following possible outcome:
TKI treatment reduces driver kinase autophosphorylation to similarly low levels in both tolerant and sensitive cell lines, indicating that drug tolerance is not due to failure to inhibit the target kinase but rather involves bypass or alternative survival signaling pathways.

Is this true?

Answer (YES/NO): YES